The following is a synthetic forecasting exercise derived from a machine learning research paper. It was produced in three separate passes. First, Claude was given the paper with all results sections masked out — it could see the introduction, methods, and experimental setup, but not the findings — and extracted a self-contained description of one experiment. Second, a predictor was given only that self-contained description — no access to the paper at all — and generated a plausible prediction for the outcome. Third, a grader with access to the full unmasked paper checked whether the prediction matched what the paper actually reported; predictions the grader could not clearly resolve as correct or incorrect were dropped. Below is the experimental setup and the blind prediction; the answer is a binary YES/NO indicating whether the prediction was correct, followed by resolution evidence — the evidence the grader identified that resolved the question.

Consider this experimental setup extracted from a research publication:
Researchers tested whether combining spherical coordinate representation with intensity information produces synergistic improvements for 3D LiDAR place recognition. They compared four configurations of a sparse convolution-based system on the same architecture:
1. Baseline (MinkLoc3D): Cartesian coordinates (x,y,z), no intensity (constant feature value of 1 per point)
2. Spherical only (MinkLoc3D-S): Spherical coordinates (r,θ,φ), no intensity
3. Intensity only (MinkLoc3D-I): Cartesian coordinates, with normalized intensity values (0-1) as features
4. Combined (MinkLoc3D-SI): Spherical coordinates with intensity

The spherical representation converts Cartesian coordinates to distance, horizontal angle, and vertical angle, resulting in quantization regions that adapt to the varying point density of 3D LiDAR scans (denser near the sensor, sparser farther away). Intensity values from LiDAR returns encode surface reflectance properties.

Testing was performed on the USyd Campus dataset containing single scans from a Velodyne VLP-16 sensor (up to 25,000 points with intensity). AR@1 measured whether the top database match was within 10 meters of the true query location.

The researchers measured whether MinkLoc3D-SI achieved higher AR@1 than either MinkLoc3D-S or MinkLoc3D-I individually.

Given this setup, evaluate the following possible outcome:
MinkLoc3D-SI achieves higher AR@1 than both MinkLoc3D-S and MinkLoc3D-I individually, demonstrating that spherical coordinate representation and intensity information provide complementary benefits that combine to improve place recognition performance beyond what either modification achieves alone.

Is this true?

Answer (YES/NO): YES